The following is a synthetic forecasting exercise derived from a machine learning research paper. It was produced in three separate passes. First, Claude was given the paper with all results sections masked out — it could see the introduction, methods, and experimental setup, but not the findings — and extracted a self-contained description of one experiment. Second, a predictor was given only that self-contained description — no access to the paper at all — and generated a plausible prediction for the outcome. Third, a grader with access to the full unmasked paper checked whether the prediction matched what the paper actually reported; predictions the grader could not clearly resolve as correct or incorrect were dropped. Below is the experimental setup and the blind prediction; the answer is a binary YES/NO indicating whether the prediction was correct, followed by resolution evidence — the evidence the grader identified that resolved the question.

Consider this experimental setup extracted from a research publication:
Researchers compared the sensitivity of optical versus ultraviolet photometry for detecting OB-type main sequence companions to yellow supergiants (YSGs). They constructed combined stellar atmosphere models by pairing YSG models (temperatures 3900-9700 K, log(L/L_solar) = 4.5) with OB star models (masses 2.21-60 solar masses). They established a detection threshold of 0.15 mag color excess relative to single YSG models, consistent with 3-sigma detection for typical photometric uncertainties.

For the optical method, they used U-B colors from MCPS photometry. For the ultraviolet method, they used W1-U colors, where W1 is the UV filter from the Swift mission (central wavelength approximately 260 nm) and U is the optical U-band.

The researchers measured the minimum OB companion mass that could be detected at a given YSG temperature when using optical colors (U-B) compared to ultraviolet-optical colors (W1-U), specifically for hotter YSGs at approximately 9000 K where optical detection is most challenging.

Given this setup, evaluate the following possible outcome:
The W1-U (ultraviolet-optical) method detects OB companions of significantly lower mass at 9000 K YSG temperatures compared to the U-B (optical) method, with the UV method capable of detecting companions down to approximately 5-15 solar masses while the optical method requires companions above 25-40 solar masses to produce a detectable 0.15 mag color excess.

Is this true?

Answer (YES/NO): NO